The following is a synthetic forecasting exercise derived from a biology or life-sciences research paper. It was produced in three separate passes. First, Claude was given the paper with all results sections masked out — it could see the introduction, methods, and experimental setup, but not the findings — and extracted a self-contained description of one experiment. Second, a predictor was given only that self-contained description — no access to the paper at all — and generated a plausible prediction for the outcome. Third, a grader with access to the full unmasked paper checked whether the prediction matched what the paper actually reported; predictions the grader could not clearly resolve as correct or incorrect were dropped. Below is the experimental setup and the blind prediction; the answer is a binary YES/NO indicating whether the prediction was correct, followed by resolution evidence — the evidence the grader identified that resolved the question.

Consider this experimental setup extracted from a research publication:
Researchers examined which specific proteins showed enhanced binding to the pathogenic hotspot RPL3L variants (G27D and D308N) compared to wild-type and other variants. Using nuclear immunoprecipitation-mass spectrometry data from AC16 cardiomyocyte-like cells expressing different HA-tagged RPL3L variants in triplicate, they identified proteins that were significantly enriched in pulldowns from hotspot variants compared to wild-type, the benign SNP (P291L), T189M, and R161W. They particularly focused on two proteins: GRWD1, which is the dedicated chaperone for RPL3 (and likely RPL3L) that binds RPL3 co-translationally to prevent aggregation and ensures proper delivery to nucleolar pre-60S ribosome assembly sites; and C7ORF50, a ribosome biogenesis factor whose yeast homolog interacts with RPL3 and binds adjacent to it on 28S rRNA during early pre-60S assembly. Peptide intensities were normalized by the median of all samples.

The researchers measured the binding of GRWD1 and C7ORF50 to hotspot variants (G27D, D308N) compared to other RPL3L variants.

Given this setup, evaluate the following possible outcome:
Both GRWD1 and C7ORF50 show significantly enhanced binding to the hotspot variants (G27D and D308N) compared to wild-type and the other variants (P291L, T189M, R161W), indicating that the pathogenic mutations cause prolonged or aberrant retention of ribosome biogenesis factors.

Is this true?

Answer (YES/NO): YES